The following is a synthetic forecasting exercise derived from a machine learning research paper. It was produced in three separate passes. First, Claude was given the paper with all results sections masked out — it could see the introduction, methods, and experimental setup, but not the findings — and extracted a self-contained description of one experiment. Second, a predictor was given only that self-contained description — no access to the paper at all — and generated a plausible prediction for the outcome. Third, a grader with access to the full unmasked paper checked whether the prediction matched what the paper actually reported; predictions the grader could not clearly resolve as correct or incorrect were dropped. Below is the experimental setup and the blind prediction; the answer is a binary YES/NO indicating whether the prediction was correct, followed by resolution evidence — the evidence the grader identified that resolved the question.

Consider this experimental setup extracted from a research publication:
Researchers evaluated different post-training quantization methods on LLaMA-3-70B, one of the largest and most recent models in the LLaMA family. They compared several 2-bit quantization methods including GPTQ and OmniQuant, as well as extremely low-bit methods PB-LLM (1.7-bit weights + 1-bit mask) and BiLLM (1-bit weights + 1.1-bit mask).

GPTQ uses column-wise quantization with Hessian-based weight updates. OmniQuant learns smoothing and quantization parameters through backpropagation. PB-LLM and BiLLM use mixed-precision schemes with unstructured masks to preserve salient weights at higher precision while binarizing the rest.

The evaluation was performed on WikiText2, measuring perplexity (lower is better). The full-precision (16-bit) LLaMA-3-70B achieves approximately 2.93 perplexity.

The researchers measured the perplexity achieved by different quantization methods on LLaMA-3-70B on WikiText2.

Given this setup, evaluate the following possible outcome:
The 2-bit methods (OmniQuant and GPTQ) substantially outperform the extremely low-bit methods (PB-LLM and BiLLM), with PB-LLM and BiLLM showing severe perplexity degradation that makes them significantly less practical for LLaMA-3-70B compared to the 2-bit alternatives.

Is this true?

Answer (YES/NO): NO